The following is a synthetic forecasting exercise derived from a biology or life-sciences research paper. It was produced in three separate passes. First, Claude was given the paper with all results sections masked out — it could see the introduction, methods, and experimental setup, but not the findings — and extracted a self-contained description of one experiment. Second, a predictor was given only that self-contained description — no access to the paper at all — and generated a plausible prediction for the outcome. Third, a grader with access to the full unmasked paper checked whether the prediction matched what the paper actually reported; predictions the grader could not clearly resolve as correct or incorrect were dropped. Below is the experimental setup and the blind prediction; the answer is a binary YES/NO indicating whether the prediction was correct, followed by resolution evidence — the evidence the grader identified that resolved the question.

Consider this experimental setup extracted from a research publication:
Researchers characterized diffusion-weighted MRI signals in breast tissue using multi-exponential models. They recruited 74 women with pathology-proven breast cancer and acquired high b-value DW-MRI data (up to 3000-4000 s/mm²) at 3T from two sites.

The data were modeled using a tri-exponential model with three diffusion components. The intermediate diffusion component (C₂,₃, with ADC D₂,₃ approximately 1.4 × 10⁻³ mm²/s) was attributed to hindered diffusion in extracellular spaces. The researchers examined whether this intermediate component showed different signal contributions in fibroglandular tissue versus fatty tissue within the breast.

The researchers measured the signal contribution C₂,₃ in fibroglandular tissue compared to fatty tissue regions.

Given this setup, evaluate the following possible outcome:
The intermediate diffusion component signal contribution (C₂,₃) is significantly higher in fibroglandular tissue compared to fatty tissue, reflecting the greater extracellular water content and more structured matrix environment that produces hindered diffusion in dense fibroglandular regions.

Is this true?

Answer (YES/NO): YES